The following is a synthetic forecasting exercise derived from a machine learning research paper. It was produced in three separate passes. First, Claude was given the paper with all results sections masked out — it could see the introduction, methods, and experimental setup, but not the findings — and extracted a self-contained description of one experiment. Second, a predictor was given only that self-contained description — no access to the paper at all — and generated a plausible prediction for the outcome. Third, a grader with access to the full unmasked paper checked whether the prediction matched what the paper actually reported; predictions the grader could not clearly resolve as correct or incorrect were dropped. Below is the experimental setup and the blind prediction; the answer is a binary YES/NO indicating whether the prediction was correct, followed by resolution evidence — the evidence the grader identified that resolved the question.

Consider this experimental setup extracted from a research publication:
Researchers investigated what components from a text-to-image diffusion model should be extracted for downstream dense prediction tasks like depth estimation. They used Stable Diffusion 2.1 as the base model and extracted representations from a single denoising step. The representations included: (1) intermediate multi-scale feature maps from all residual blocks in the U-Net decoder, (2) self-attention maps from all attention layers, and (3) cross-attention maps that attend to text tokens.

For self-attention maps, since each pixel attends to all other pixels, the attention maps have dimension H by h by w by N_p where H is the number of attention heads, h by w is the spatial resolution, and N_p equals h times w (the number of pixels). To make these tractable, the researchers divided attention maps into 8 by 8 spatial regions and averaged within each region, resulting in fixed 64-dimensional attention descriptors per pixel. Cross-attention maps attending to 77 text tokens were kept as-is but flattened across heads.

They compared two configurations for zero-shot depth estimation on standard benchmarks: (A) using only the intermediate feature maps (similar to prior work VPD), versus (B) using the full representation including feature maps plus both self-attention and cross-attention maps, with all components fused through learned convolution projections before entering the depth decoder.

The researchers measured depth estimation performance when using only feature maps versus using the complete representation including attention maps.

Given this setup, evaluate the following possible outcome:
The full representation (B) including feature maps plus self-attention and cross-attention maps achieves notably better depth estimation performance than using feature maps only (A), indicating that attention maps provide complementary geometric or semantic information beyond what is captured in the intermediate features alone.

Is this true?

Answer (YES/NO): NO